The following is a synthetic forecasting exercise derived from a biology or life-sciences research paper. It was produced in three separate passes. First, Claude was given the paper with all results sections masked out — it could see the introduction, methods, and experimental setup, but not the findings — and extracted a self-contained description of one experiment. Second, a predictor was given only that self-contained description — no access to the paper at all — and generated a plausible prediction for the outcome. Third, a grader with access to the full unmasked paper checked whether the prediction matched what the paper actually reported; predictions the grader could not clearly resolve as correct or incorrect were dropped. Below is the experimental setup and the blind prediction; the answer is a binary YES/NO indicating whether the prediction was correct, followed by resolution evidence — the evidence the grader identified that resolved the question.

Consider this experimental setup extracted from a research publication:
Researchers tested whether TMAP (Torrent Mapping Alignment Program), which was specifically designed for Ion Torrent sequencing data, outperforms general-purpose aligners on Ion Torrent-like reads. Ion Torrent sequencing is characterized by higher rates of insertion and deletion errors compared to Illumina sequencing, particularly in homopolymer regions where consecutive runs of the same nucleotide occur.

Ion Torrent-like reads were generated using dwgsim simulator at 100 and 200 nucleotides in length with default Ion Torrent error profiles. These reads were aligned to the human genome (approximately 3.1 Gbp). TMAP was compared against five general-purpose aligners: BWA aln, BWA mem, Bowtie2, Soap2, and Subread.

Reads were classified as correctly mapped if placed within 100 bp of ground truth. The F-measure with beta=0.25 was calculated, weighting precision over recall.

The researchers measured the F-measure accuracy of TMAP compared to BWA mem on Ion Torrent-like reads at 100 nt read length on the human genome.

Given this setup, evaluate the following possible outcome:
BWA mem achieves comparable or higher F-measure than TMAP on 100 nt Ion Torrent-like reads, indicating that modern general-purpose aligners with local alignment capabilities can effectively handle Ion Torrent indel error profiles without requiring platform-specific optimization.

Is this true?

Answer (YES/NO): YES